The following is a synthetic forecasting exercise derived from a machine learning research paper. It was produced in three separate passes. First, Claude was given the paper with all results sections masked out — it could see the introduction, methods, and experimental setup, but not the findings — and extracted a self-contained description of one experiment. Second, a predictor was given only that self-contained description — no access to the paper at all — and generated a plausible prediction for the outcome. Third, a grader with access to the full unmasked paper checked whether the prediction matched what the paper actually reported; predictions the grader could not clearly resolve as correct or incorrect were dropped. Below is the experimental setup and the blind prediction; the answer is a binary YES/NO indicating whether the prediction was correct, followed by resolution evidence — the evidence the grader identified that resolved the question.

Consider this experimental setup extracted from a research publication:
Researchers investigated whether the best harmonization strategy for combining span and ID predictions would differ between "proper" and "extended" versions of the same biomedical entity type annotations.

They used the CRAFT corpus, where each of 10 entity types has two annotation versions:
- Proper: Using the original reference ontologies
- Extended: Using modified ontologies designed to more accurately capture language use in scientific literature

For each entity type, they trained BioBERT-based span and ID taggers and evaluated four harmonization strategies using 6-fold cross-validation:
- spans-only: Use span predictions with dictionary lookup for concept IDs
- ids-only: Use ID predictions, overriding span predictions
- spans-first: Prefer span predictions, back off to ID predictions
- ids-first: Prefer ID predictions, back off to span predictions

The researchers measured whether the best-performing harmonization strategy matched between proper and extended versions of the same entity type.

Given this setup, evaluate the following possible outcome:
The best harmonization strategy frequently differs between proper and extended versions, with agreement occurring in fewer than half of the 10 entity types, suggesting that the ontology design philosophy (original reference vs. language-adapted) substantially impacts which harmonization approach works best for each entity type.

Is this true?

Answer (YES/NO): NO